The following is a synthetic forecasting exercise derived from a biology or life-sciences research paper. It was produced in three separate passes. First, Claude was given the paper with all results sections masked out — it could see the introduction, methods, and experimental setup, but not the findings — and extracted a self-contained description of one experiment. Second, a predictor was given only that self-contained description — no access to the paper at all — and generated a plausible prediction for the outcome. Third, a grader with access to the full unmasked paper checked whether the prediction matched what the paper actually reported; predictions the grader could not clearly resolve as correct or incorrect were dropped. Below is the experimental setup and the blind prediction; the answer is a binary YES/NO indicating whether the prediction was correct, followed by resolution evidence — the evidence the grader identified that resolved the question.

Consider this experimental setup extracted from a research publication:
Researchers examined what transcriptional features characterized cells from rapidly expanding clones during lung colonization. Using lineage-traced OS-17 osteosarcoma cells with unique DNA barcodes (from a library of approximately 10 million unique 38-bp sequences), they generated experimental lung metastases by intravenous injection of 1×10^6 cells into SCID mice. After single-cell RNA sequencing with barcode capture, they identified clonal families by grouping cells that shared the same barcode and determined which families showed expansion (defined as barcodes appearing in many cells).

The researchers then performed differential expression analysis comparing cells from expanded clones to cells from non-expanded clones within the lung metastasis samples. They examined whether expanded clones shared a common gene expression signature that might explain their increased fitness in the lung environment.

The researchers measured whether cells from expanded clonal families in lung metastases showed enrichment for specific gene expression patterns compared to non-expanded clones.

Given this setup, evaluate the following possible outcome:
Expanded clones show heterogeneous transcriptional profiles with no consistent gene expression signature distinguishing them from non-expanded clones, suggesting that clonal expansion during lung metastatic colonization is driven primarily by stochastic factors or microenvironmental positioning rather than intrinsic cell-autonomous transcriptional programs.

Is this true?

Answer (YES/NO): NO